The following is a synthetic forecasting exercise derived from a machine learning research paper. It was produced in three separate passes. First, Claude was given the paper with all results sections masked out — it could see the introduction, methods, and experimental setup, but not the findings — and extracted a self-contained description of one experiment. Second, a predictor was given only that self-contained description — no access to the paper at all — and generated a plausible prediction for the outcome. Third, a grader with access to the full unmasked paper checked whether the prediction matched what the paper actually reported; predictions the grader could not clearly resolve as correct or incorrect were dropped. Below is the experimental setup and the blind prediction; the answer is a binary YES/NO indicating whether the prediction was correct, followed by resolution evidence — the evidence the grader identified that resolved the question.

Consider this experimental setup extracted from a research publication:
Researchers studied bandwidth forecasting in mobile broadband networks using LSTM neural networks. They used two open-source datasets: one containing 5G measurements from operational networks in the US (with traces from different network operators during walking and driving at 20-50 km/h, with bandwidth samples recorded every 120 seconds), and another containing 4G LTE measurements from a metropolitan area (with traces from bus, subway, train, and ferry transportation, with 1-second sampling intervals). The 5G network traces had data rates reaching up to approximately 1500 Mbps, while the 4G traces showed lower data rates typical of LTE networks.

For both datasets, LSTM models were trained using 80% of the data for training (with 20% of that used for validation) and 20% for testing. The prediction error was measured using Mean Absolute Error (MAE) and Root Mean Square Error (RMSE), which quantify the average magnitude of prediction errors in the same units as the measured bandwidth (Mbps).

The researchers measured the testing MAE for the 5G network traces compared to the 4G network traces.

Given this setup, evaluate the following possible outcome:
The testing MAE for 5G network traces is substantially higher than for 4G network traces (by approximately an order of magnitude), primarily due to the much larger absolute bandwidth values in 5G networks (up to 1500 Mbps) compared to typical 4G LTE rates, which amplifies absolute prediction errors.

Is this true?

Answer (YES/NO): NO